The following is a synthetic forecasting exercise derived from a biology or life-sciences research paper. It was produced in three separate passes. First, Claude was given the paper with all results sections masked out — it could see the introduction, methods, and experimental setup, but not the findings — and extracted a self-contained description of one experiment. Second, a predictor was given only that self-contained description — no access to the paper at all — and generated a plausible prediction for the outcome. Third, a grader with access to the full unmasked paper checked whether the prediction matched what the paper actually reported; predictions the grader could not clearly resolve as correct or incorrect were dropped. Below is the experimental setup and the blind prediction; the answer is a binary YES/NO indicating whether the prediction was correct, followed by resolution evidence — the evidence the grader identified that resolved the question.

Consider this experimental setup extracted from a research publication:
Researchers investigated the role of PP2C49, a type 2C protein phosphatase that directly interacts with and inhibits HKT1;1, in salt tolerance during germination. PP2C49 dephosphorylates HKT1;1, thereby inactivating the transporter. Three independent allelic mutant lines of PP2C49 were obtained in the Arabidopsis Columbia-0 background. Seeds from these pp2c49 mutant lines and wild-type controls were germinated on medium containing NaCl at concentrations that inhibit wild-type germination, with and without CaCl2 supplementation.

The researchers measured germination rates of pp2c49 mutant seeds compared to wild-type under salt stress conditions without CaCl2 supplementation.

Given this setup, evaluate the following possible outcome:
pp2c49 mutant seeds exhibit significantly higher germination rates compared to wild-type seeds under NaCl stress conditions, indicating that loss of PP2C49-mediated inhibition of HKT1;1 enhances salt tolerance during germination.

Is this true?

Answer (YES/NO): YES